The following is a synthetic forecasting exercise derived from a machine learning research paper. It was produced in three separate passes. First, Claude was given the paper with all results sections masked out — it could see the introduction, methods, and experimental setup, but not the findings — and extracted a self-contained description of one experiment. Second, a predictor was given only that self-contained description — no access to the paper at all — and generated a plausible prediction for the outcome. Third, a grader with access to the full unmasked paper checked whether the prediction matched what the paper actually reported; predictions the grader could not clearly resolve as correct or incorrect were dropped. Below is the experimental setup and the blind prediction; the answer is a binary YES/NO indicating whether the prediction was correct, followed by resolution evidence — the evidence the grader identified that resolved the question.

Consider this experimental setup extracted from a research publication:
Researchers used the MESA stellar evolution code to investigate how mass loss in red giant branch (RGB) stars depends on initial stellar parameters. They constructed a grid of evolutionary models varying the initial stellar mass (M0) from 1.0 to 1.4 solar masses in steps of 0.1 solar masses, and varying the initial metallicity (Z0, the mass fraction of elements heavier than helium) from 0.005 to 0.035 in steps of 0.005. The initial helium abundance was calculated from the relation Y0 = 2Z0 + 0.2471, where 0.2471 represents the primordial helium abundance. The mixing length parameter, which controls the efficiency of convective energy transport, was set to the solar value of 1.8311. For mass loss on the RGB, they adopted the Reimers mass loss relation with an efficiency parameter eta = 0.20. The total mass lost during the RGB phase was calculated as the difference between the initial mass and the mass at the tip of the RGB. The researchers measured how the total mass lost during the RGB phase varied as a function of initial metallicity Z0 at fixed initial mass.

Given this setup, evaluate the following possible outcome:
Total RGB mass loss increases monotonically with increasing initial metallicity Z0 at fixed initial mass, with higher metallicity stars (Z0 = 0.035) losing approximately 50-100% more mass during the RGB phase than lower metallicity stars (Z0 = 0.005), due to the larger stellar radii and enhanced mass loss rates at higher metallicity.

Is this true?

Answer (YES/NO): NO